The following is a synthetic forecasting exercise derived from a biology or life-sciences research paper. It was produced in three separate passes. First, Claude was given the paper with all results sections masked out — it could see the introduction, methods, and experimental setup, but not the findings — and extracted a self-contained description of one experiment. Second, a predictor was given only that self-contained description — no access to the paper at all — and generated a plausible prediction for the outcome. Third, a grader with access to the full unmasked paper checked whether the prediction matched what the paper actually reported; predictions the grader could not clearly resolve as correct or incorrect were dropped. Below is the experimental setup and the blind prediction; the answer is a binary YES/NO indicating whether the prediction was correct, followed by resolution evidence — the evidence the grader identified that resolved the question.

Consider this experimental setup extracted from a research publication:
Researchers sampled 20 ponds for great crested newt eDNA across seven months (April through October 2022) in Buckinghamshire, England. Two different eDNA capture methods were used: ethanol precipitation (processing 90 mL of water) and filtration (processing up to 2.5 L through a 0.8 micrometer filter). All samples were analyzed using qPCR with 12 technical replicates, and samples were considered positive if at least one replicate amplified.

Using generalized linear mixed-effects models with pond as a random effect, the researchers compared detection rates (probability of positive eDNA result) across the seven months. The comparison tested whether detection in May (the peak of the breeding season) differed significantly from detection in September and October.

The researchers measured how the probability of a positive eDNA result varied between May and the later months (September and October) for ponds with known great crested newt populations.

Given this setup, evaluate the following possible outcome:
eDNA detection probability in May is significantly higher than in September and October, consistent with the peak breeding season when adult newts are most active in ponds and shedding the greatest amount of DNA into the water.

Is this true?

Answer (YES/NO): YES